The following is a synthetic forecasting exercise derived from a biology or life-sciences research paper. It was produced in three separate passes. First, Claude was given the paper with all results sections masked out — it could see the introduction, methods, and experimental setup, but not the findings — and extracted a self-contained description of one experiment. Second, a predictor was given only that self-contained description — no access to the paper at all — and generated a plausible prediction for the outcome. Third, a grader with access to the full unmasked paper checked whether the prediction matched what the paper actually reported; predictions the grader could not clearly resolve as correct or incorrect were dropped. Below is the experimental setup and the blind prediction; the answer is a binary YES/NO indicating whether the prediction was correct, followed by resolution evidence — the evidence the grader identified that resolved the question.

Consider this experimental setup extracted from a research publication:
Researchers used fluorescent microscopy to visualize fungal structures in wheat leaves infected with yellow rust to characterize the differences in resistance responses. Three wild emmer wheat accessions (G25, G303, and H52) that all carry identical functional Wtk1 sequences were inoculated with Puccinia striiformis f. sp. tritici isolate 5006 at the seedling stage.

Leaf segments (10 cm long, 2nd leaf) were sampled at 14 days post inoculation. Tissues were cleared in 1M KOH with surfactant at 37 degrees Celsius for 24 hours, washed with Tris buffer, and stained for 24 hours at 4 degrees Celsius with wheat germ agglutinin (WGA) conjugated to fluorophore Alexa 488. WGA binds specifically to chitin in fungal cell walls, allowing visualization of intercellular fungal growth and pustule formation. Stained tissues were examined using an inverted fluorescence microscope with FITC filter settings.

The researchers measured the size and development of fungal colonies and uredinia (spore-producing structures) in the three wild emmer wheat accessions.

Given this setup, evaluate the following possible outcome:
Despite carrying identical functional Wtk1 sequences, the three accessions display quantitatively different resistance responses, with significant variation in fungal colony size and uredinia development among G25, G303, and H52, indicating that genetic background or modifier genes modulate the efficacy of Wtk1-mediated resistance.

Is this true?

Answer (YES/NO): YES